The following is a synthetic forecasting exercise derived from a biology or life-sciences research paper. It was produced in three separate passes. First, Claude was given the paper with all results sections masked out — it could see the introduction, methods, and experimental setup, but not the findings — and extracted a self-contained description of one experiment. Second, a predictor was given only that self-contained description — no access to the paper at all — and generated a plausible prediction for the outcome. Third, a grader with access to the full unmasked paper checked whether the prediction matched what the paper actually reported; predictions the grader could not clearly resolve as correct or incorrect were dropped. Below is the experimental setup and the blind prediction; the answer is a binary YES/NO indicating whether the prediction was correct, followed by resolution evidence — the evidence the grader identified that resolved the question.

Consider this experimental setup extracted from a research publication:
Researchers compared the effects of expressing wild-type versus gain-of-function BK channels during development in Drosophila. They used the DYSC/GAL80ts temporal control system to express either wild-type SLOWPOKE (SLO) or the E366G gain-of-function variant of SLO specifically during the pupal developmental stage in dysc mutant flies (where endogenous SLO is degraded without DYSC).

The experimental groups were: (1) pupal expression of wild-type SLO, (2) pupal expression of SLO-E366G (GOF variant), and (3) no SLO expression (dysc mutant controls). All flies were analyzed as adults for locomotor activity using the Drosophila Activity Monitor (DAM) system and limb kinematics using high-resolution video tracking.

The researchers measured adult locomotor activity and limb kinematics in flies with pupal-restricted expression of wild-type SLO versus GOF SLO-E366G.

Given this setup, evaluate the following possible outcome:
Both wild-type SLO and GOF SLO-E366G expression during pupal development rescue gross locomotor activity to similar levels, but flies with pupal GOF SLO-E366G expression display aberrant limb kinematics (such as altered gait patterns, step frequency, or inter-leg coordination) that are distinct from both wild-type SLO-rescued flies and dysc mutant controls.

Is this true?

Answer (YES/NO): NO